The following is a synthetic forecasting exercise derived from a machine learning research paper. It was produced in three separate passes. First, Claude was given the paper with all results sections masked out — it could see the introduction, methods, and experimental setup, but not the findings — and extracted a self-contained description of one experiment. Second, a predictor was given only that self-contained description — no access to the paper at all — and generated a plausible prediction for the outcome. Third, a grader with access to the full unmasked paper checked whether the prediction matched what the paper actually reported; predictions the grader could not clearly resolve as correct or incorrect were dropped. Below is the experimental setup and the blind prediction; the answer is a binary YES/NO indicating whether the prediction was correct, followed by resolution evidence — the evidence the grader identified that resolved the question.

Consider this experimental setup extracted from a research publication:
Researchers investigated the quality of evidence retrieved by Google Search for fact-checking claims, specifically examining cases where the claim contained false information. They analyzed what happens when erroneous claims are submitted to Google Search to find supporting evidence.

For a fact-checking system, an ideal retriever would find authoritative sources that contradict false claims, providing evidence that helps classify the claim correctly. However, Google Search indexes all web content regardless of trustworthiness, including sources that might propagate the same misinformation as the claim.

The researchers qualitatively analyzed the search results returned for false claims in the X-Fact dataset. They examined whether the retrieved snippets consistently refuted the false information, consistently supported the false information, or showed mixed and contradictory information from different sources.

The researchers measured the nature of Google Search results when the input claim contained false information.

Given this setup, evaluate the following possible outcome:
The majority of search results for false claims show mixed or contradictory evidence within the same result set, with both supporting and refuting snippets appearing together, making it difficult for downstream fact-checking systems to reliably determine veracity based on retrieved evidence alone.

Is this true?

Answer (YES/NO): YES